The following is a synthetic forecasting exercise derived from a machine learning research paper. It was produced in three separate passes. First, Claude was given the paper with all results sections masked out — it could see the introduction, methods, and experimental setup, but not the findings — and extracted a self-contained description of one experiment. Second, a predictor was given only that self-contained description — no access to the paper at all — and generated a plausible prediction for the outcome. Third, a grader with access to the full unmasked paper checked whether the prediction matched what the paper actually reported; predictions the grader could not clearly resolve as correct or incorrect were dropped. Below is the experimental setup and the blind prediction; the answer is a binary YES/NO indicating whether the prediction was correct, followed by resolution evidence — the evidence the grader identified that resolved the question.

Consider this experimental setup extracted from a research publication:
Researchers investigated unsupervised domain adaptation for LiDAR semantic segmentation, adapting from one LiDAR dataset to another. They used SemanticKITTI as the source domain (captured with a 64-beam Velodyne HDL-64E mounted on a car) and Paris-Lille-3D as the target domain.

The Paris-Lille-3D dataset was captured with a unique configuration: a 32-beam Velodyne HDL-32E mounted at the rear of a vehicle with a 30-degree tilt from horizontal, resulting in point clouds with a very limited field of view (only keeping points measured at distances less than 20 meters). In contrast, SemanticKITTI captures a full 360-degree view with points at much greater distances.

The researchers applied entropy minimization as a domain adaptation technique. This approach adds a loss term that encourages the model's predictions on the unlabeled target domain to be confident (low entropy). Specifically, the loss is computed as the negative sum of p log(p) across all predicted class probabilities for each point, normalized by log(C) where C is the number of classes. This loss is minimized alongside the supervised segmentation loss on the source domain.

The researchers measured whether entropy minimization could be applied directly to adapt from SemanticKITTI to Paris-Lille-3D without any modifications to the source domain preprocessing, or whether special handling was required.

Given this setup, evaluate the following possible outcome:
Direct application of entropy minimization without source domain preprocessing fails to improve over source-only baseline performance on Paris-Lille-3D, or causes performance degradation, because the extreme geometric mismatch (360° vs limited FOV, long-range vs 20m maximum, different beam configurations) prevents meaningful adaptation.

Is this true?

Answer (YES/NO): YES